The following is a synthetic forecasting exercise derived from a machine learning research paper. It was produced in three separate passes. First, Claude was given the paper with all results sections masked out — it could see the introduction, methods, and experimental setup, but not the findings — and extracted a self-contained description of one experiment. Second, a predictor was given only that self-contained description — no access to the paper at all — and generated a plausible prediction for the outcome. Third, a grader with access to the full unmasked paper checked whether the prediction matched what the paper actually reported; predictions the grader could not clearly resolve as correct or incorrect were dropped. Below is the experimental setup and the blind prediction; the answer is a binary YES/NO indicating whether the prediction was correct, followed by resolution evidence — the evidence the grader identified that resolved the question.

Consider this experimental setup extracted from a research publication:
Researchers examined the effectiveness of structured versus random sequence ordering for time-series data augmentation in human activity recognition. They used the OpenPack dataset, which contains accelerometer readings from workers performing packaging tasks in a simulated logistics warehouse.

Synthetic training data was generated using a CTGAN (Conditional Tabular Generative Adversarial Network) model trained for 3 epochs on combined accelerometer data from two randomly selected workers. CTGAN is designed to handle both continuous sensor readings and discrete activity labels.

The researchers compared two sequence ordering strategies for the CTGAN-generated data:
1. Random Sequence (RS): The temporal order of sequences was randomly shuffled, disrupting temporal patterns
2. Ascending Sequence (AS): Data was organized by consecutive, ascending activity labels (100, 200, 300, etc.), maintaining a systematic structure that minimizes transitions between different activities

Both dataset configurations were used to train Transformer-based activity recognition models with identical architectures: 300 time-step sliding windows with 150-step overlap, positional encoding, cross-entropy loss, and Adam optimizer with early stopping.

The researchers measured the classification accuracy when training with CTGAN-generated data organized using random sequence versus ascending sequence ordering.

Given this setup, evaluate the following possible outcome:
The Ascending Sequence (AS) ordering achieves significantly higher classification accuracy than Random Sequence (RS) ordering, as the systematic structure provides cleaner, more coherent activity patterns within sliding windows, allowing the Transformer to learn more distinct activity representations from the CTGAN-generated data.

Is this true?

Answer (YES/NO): NO